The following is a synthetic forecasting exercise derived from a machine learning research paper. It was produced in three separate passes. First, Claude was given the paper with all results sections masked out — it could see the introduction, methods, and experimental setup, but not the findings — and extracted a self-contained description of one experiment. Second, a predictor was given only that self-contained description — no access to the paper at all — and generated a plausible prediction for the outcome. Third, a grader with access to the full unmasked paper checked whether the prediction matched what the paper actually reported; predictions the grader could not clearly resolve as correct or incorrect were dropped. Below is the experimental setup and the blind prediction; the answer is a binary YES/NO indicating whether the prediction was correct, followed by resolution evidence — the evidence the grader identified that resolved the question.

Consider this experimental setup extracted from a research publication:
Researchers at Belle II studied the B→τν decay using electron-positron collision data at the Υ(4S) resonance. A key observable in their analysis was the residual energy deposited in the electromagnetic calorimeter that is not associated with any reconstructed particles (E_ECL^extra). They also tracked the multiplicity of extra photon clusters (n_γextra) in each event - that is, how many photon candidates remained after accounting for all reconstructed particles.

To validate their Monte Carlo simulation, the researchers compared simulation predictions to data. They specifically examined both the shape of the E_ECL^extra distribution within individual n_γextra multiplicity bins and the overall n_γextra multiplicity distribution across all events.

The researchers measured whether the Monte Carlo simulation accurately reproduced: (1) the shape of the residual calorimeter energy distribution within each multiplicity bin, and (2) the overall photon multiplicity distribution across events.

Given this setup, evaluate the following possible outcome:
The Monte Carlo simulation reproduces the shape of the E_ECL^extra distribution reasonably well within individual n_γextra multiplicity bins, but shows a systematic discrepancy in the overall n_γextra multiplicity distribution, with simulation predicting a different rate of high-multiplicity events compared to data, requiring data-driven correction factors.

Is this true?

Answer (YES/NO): YES